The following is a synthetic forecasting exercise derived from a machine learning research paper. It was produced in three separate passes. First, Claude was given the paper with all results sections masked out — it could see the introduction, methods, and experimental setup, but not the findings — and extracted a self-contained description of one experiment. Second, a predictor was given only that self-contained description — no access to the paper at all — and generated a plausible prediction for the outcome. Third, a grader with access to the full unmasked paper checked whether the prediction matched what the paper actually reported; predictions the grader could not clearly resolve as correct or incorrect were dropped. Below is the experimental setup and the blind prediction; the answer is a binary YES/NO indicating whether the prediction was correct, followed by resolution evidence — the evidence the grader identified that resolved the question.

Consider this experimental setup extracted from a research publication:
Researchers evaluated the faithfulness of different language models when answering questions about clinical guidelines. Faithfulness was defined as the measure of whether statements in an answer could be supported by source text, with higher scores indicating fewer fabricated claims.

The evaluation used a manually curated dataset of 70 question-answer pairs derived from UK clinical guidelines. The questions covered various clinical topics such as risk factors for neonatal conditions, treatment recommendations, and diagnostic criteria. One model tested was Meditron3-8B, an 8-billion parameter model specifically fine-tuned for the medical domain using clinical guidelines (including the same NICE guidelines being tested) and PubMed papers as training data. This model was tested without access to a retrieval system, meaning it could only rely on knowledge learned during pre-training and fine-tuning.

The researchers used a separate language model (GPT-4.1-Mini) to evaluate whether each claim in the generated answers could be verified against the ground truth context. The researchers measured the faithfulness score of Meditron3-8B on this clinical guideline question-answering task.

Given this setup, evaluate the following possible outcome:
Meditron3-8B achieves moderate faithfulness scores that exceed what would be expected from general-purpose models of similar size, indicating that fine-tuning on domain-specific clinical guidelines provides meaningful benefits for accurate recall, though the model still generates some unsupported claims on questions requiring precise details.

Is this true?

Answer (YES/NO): NO